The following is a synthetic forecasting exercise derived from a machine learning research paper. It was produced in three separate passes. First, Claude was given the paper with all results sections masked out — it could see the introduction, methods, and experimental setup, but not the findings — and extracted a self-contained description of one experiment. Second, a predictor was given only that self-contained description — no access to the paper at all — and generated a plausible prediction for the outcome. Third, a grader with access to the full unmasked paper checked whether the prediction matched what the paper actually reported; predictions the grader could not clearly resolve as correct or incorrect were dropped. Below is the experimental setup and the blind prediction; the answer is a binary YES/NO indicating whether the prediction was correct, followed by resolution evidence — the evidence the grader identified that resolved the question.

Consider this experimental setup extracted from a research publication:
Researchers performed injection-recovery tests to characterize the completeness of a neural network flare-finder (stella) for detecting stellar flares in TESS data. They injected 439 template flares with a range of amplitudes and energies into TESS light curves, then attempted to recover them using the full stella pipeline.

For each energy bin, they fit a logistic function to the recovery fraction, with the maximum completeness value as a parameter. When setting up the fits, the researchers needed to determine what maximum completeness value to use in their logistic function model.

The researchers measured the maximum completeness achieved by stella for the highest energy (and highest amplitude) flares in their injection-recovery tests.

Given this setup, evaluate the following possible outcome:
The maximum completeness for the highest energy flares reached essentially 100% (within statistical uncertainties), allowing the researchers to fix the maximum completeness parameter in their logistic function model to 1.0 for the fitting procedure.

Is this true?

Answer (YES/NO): NO